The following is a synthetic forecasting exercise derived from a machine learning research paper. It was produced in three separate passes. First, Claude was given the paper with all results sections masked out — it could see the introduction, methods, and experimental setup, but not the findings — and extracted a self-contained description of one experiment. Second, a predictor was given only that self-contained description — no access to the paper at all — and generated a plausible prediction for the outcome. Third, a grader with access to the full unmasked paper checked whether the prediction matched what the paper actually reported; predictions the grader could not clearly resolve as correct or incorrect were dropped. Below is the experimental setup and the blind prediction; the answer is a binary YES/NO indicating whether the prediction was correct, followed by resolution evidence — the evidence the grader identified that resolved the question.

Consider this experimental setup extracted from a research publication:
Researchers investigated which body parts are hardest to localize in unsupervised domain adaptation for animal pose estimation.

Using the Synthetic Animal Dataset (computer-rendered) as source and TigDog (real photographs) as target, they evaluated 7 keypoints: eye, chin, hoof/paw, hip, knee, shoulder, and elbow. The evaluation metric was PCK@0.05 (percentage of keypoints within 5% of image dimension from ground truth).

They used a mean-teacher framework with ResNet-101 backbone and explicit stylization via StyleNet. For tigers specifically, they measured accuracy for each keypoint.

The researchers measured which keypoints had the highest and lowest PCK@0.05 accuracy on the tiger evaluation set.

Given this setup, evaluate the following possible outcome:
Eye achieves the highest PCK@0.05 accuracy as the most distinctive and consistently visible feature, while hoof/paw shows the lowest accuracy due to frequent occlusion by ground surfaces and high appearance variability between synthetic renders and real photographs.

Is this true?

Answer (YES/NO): NO